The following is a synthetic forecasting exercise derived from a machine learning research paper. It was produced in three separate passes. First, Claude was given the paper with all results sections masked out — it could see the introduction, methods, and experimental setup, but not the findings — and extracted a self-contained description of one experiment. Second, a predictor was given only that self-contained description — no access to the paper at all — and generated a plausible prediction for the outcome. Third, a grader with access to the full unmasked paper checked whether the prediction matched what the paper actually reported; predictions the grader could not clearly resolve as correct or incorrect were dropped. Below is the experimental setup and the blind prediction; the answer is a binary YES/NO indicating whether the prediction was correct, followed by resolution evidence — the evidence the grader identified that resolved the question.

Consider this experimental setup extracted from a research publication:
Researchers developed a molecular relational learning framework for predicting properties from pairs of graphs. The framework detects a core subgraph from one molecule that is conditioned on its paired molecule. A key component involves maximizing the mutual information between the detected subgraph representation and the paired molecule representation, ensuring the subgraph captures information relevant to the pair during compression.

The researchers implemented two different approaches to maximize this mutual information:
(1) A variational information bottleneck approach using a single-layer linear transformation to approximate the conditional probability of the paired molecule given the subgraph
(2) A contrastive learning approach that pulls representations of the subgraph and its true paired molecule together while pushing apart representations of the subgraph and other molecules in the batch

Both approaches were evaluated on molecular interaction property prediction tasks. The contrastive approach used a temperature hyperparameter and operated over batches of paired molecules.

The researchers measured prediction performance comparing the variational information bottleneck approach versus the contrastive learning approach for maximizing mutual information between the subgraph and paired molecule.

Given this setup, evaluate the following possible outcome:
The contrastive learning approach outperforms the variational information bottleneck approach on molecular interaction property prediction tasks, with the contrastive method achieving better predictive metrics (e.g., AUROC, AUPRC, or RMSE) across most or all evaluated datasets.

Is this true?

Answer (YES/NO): YES